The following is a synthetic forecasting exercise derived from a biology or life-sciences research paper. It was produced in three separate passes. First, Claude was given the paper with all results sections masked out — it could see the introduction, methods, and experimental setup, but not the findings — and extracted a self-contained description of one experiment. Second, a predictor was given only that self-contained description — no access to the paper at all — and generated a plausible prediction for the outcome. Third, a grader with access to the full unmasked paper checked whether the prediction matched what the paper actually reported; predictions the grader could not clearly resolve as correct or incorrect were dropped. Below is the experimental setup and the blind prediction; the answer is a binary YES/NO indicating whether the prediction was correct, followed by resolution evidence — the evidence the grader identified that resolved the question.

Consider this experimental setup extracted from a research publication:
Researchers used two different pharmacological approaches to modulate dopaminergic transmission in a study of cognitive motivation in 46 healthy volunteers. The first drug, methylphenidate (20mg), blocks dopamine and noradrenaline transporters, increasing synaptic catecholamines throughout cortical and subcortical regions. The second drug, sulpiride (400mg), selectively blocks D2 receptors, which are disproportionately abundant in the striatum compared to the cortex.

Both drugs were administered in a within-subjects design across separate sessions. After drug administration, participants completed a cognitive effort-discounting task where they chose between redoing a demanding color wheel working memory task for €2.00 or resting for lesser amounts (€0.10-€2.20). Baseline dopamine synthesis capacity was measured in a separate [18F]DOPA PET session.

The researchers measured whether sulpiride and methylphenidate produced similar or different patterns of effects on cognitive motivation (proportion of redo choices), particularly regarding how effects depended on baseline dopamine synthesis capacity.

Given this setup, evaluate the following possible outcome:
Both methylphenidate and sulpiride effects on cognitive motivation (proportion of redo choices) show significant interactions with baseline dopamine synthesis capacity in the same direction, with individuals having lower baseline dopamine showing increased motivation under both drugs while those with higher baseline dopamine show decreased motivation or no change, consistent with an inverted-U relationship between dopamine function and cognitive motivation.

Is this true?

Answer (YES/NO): NO